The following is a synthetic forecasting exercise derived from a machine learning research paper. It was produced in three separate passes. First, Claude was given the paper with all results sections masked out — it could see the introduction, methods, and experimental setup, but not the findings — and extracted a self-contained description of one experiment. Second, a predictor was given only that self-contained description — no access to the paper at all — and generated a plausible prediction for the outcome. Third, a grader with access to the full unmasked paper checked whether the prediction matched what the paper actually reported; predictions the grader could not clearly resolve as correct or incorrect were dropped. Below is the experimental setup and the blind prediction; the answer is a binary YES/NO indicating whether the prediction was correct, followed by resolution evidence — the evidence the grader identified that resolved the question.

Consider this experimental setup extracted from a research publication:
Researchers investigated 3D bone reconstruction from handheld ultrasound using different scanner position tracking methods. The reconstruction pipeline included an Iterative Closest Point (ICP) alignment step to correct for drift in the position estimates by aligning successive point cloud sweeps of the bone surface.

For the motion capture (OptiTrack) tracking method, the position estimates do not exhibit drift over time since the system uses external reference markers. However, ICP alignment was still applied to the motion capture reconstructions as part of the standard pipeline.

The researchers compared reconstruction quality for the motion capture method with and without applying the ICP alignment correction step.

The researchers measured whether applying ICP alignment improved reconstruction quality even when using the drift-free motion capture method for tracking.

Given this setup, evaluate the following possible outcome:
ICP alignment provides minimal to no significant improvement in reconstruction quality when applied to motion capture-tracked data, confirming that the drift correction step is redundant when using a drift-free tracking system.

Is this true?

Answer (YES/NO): NO